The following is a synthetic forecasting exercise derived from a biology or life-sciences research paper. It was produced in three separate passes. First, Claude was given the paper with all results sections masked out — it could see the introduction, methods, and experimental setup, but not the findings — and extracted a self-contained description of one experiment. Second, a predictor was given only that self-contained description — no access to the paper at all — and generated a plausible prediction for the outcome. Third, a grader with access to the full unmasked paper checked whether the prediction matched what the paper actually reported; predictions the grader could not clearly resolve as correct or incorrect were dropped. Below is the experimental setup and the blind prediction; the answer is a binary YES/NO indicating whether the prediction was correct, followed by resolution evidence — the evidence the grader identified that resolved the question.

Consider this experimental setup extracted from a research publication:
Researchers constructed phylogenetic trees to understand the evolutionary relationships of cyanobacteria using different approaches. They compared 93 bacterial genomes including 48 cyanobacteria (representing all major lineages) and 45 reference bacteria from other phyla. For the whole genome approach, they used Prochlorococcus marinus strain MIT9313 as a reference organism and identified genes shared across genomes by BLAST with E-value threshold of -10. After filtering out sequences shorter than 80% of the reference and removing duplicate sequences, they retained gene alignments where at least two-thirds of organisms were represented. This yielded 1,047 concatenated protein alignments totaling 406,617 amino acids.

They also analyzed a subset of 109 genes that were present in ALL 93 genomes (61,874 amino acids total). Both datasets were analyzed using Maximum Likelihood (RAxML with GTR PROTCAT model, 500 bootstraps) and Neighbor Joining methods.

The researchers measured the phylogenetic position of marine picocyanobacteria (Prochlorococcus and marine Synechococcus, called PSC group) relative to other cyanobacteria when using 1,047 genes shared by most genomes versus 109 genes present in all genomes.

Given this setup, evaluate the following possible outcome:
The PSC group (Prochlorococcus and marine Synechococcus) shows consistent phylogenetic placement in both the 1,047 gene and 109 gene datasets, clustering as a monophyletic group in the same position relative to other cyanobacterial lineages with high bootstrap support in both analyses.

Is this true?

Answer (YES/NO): NO